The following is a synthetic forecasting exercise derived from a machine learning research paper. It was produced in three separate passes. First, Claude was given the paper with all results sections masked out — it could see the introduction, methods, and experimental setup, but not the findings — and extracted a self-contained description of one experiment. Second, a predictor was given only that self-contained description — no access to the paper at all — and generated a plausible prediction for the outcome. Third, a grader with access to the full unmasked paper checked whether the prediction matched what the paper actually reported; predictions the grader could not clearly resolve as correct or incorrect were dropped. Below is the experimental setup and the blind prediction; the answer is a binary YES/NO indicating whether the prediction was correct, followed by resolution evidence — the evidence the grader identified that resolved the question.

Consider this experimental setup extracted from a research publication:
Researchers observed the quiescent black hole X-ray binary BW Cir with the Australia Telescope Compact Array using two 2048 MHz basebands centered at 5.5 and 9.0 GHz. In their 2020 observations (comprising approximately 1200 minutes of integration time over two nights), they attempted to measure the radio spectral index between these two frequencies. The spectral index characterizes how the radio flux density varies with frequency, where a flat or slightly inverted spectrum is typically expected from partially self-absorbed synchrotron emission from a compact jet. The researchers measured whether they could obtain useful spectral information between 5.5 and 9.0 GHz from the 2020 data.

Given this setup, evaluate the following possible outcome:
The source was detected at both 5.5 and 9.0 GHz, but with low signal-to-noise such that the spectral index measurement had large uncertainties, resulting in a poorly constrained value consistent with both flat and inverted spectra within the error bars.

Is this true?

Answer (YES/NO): NO